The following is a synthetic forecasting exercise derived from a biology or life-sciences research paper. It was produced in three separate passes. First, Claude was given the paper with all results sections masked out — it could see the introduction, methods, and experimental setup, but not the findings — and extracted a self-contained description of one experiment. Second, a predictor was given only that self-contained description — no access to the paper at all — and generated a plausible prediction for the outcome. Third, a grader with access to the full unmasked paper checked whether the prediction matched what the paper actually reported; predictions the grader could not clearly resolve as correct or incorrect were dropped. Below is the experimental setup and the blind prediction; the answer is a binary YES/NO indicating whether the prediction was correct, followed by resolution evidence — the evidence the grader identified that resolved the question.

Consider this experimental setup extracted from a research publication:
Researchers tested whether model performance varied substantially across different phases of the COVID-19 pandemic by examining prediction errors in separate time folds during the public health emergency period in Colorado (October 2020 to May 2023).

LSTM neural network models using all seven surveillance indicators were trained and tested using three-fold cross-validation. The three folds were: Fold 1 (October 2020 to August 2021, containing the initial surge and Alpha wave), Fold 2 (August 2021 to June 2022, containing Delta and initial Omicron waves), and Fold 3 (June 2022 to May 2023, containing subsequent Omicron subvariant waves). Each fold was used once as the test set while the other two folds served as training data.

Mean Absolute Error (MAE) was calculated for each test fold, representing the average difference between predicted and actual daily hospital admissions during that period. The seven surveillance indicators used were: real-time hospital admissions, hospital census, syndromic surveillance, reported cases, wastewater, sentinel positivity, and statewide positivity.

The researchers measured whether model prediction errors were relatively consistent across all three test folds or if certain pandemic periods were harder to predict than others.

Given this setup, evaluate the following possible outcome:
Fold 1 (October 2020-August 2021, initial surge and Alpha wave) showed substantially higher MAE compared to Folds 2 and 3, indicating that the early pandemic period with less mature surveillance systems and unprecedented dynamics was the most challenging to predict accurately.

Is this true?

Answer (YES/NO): NO